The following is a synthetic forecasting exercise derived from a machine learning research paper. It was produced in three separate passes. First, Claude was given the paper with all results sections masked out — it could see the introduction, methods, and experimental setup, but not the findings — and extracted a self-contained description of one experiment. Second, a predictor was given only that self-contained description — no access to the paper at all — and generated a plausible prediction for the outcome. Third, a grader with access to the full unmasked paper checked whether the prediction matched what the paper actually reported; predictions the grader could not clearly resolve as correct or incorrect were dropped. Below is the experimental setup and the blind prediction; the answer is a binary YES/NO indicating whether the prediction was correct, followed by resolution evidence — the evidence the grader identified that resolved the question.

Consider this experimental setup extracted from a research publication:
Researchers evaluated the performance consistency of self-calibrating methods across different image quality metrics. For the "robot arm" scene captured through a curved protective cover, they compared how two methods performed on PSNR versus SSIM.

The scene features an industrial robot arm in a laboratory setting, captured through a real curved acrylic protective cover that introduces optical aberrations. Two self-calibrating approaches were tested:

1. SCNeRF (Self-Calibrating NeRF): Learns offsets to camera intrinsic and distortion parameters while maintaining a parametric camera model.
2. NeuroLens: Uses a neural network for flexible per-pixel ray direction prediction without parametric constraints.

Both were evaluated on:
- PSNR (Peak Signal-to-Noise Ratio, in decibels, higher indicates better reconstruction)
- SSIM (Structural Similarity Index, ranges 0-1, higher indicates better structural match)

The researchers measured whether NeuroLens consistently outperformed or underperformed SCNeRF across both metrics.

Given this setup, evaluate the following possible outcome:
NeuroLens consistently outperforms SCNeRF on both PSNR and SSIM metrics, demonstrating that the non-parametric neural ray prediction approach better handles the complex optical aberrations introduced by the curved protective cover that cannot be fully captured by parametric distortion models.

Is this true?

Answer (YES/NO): NO